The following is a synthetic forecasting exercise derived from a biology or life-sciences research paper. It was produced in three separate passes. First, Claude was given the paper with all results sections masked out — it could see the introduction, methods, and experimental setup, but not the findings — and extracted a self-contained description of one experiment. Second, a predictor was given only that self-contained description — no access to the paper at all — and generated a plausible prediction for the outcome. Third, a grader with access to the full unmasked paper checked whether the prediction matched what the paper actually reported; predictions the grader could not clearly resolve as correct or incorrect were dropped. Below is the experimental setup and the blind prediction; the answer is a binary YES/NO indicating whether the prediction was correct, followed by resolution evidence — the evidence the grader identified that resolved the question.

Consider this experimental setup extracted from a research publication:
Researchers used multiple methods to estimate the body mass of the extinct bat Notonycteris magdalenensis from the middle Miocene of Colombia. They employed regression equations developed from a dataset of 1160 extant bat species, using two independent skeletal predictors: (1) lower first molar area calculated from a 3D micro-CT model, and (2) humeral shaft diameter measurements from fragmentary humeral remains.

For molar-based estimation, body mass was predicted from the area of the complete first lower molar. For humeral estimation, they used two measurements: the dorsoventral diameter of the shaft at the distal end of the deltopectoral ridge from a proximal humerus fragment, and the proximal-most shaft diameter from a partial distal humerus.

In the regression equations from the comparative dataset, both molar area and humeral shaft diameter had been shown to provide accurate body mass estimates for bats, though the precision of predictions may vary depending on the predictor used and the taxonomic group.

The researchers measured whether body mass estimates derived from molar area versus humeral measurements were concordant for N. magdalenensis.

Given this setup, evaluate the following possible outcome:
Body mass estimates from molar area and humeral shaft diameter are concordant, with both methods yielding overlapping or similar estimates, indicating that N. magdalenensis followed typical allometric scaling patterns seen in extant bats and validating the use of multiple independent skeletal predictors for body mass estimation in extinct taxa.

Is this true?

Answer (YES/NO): NO